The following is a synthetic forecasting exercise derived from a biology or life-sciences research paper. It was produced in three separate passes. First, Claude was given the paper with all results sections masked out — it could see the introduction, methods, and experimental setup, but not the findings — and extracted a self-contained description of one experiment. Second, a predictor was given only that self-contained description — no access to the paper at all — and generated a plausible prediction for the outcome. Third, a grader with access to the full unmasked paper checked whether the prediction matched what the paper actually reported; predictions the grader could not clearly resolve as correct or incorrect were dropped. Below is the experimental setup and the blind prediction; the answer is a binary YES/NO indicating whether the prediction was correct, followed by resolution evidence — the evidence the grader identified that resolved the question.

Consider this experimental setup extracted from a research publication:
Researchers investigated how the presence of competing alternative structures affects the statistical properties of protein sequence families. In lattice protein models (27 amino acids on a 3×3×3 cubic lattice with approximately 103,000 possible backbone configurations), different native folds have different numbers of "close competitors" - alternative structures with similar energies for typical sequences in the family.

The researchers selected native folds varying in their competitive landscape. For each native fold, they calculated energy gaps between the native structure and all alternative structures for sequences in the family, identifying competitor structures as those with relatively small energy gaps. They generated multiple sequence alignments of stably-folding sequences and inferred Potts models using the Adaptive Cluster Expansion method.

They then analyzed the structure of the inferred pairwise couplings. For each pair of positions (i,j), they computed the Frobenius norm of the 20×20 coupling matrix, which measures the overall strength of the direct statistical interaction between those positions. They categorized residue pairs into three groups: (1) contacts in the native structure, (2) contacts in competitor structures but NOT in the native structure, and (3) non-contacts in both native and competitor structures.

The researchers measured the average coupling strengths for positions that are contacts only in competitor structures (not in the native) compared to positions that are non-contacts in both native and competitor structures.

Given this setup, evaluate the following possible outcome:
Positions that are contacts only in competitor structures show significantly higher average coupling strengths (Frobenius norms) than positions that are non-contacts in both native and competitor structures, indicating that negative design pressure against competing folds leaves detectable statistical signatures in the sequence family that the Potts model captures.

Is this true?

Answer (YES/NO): YES